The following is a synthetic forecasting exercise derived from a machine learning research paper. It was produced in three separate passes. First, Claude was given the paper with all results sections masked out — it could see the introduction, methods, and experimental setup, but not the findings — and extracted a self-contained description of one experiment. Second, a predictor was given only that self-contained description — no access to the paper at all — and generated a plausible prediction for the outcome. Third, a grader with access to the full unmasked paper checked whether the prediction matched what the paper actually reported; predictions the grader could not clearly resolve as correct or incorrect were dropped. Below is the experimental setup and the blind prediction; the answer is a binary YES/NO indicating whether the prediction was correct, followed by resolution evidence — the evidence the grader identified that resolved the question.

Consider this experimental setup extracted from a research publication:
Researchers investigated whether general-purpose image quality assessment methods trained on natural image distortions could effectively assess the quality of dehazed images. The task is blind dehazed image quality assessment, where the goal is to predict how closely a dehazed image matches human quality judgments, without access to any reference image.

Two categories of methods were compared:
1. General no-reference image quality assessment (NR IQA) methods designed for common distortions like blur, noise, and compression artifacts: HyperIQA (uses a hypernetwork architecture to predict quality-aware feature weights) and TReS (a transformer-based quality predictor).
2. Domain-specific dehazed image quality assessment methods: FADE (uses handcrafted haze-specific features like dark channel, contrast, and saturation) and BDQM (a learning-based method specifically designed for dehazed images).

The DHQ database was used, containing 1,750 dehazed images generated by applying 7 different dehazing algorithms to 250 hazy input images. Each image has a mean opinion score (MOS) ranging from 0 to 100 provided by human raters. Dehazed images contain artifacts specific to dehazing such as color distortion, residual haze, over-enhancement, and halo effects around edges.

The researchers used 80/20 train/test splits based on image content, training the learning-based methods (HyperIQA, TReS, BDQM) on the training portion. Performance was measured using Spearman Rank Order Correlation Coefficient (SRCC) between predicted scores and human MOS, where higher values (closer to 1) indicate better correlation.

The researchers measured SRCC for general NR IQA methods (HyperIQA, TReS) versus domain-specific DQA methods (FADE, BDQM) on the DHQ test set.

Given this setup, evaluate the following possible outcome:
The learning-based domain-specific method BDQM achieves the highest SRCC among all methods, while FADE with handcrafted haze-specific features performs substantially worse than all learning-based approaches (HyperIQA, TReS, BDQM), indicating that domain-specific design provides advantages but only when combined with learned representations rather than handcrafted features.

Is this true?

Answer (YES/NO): NO